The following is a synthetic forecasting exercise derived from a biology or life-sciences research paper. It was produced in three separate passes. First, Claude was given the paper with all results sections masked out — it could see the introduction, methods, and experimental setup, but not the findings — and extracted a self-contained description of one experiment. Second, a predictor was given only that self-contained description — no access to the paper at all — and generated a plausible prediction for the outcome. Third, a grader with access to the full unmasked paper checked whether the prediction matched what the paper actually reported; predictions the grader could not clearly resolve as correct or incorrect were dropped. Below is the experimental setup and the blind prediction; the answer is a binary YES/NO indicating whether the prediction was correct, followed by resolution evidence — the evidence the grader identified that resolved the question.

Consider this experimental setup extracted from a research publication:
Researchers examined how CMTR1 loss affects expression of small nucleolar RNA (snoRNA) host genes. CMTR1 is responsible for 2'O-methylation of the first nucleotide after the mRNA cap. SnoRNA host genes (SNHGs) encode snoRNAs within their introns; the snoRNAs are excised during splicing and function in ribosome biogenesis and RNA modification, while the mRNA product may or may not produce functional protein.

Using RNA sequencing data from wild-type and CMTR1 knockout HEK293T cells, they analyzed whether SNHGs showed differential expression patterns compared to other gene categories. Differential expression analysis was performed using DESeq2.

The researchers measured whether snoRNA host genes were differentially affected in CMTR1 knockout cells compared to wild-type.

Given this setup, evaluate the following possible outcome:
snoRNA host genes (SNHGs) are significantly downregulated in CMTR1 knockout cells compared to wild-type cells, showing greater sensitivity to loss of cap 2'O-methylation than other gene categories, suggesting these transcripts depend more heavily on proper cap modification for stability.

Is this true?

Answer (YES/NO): NO